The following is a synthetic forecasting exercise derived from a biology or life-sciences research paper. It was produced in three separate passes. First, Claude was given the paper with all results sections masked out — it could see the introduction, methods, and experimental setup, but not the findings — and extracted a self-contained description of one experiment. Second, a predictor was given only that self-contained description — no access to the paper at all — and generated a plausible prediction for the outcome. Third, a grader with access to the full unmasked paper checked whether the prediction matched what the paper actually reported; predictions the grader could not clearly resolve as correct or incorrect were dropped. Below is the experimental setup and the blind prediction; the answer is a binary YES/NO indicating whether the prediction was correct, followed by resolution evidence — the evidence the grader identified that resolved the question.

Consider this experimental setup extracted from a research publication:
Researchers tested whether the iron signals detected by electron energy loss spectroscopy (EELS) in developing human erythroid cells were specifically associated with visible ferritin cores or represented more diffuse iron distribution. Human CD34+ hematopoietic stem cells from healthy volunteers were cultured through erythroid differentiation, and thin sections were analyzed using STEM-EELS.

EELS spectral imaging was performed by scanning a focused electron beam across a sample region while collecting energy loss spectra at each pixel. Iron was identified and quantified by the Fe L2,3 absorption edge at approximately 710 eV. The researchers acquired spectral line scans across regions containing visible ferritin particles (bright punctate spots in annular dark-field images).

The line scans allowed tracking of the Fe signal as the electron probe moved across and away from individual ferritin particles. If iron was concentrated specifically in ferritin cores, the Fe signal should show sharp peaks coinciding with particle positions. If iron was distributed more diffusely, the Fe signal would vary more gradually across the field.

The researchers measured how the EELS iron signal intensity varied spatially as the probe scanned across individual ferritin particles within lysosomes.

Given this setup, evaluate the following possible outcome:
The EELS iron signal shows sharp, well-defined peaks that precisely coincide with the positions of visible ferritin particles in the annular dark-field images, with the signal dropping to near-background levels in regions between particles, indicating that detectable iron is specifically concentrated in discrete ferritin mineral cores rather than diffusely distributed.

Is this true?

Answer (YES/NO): YES